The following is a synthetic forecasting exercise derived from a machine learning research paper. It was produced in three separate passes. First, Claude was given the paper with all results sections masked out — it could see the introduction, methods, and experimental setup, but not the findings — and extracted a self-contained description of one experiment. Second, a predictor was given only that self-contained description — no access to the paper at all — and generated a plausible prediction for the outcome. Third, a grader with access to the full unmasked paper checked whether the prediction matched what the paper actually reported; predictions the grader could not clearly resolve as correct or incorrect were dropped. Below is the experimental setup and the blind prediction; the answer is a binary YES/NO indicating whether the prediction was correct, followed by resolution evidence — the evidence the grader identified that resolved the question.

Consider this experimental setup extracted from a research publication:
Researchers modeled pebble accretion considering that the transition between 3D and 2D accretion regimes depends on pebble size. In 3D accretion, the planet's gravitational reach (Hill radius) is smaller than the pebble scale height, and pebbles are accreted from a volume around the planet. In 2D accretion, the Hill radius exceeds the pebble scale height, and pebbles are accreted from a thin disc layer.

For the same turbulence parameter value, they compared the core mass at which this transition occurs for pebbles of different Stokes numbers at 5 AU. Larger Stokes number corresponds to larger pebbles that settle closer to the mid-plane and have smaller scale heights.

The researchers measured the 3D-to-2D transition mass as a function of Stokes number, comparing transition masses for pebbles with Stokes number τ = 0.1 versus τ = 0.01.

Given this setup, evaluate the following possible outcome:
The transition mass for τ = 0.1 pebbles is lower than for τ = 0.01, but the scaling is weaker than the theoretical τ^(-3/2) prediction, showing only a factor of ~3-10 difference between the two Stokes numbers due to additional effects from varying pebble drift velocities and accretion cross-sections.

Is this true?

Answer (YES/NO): NO